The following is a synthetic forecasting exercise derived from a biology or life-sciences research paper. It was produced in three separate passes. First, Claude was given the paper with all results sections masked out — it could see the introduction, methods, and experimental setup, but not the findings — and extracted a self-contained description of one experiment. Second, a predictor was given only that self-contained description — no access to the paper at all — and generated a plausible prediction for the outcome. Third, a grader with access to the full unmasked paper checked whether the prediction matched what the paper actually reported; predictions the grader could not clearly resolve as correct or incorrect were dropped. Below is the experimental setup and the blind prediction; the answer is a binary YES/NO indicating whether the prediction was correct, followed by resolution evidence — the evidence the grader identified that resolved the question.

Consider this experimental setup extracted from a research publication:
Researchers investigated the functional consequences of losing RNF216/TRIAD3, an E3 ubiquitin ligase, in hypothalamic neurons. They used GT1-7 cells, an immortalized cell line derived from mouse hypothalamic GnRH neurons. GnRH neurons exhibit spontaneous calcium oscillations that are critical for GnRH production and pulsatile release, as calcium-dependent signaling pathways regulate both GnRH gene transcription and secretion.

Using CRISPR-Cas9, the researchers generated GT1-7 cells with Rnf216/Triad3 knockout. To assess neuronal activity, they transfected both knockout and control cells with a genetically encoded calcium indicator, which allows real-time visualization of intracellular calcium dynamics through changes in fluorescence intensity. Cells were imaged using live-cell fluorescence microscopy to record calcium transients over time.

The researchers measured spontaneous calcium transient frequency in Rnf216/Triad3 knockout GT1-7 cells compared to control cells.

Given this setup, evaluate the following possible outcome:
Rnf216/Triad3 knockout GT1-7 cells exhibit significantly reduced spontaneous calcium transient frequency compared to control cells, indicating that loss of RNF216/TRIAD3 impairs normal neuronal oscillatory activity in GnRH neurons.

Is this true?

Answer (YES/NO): YES